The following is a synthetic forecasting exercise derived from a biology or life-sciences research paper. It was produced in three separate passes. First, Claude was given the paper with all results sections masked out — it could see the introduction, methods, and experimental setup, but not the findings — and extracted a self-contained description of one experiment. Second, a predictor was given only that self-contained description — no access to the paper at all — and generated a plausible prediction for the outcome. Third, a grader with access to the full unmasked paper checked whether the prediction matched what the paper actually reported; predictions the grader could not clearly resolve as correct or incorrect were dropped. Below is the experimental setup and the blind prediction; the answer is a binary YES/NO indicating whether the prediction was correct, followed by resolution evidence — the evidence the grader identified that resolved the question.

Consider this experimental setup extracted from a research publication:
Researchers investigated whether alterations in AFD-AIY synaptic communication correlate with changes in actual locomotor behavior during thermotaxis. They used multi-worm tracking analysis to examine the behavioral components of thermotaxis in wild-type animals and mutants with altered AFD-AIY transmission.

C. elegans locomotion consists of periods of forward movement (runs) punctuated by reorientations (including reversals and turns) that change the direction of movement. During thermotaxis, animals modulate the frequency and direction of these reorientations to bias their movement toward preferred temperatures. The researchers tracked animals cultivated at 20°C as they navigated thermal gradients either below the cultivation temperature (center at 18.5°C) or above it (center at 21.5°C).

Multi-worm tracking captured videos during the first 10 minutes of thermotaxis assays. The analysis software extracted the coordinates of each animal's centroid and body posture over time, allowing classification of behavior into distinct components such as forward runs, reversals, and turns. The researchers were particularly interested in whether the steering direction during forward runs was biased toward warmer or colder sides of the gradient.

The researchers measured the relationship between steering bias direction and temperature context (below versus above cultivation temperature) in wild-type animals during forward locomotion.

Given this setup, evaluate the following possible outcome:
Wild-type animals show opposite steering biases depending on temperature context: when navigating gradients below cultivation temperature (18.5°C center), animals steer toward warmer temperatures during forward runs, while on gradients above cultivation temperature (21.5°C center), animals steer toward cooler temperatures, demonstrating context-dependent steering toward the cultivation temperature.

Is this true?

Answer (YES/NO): YES